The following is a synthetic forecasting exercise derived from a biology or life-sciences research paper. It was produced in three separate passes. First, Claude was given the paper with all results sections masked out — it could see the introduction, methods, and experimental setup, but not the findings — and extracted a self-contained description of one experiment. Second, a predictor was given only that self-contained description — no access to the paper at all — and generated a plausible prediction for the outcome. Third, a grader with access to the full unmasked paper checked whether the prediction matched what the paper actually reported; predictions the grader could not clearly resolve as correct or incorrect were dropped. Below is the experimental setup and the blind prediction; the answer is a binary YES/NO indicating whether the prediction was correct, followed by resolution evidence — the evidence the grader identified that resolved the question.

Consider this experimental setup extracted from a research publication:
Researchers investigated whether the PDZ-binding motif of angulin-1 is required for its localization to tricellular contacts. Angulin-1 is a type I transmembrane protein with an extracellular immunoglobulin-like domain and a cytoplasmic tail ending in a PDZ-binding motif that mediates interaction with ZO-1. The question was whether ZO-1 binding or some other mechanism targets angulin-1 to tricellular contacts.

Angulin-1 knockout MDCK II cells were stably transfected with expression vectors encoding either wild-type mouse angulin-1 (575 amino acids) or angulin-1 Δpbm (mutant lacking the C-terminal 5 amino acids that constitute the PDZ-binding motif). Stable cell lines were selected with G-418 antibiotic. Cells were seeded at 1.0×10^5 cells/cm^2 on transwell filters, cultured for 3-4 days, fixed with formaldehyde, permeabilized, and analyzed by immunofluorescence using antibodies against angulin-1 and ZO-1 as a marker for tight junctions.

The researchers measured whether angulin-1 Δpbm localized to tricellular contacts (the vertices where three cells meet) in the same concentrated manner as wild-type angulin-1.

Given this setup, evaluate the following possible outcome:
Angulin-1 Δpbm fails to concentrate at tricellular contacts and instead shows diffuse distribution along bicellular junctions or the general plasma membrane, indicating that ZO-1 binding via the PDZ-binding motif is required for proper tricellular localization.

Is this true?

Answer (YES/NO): NO